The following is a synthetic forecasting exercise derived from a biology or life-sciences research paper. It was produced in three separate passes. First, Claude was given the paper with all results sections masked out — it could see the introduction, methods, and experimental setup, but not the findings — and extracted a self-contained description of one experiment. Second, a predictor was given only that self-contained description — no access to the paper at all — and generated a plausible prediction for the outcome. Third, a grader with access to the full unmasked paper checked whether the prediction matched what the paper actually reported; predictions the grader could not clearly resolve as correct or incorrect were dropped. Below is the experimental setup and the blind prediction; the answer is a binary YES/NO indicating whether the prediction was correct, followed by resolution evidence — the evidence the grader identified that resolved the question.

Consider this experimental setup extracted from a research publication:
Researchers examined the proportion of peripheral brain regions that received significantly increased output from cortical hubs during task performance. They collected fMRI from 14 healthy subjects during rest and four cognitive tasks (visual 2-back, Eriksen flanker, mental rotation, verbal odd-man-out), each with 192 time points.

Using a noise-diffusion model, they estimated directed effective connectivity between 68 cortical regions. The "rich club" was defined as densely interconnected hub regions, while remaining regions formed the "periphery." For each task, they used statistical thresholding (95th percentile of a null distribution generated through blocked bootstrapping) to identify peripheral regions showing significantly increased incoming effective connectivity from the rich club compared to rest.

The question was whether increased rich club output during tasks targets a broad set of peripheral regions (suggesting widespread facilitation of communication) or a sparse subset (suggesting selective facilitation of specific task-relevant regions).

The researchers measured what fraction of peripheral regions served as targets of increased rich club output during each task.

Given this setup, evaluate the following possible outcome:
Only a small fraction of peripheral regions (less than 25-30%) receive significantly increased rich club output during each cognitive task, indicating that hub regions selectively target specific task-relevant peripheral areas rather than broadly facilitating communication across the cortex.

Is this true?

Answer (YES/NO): YES